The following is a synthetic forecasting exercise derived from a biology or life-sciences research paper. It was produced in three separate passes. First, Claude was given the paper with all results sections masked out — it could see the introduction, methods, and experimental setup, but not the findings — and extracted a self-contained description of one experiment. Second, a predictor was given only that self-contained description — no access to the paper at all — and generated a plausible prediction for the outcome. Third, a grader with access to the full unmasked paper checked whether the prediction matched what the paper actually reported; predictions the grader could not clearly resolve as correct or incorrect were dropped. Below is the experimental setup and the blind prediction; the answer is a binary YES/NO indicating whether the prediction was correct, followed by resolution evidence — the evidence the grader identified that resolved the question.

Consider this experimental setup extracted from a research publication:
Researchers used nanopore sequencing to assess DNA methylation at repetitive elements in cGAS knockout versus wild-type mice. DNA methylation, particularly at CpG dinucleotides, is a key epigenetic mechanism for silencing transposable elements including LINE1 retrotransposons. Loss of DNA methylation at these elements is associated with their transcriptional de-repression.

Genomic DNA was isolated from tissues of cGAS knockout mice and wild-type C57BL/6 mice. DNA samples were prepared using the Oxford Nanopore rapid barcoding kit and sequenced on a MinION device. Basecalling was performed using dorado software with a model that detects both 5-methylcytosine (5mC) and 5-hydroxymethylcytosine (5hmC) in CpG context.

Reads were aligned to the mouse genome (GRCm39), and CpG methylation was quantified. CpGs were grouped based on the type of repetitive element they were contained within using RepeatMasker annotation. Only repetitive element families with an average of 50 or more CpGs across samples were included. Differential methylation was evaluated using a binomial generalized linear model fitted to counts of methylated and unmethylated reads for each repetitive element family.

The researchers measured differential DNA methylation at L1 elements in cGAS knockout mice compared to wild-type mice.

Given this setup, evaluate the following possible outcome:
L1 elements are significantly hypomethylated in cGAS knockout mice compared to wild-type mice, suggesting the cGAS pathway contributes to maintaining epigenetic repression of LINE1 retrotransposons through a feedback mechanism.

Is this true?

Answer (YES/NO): YES